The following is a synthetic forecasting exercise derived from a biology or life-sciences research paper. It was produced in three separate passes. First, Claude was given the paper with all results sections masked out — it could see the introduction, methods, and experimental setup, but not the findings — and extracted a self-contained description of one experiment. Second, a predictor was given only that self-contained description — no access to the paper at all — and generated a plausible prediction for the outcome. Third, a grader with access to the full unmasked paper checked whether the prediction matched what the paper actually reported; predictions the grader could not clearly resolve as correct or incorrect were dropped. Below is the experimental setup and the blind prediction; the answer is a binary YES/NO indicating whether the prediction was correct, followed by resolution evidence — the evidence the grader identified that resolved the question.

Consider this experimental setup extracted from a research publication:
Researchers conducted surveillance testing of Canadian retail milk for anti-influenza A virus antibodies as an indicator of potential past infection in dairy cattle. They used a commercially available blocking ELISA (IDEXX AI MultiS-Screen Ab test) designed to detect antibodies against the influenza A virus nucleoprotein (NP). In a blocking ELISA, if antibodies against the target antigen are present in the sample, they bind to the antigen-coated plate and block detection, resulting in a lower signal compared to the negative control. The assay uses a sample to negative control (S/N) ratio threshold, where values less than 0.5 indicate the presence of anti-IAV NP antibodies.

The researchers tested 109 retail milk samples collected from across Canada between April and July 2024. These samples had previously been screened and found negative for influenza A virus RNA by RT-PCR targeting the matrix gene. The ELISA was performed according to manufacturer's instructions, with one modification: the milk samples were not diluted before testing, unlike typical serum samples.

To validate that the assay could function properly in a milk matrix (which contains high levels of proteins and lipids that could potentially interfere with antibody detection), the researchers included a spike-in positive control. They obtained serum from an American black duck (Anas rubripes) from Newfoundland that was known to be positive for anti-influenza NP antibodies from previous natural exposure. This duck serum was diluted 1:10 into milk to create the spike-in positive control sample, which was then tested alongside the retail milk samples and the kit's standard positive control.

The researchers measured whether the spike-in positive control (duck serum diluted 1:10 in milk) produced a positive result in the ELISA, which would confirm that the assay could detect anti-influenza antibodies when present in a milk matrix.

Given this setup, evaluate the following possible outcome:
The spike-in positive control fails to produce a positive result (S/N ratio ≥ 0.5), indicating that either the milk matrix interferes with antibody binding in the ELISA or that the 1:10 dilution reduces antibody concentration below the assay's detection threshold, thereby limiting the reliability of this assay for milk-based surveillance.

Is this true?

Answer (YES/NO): NO